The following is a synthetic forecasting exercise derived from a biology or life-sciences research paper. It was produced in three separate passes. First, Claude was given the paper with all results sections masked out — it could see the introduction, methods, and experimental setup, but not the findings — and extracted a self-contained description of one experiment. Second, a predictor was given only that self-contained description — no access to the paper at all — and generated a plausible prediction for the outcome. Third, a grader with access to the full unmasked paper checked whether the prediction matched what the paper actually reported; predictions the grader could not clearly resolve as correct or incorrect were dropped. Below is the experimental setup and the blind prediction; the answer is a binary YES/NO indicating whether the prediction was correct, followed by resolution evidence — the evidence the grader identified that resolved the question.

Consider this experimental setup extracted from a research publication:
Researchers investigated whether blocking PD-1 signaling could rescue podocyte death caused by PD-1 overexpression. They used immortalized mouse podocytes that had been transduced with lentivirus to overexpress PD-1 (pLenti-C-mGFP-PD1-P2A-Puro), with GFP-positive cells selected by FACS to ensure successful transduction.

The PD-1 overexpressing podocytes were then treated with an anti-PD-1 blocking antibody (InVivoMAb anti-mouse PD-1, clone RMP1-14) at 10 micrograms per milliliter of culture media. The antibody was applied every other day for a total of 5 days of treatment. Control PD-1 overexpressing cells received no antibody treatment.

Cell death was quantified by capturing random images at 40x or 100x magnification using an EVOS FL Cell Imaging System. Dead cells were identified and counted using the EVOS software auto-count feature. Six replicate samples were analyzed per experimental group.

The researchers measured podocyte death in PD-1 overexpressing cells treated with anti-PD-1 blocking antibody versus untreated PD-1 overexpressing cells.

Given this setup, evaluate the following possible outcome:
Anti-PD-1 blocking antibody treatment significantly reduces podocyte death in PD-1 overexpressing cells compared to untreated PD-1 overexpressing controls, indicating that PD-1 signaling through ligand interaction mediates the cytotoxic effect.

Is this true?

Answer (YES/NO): YES